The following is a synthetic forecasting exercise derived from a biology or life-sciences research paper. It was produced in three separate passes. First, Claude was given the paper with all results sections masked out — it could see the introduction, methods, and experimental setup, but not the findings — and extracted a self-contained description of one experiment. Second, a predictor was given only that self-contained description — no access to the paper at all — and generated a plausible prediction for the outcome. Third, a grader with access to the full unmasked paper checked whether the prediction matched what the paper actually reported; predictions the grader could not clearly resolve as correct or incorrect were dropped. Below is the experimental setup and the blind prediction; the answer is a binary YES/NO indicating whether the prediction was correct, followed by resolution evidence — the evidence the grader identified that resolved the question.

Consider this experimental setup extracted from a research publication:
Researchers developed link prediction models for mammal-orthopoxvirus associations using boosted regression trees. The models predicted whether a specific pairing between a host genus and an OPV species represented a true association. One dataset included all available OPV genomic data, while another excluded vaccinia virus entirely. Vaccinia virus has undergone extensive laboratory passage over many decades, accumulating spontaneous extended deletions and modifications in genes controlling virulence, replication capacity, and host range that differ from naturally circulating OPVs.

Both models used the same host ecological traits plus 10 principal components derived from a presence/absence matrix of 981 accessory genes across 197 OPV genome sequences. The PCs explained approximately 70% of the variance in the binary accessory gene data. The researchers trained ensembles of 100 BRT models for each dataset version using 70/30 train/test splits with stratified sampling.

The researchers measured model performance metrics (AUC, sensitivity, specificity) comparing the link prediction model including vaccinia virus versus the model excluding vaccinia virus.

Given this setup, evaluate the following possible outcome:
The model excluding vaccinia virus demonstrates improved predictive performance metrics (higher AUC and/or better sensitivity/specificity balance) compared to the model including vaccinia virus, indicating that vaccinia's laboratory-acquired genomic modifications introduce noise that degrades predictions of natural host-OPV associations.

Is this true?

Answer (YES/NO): NO